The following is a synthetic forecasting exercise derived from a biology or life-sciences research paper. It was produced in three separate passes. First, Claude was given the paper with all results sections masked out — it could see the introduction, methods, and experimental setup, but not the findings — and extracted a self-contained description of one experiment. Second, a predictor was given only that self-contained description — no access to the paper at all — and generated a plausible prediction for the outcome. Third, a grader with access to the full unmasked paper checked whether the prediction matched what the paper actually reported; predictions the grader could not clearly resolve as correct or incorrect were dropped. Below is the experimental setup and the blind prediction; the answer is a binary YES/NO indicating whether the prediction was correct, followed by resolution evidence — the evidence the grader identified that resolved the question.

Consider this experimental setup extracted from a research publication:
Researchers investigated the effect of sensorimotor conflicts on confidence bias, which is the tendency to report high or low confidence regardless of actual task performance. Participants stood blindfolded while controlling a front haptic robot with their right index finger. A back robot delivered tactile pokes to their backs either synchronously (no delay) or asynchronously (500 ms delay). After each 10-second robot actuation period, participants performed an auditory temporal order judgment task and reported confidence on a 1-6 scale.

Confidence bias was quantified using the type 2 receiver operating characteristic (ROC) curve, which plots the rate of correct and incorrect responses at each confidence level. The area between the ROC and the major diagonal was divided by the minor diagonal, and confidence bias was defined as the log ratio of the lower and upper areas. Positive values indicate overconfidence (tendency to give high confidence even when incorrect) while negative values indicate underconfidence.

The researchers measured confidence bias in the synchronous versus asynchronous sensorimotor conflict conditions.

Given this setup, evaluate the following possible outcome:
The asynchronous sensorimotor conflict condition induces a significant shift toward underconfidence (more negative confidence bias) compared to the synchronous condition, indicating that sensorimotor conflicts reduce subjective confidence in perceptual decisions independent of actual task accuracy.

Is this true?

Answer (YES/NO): NO